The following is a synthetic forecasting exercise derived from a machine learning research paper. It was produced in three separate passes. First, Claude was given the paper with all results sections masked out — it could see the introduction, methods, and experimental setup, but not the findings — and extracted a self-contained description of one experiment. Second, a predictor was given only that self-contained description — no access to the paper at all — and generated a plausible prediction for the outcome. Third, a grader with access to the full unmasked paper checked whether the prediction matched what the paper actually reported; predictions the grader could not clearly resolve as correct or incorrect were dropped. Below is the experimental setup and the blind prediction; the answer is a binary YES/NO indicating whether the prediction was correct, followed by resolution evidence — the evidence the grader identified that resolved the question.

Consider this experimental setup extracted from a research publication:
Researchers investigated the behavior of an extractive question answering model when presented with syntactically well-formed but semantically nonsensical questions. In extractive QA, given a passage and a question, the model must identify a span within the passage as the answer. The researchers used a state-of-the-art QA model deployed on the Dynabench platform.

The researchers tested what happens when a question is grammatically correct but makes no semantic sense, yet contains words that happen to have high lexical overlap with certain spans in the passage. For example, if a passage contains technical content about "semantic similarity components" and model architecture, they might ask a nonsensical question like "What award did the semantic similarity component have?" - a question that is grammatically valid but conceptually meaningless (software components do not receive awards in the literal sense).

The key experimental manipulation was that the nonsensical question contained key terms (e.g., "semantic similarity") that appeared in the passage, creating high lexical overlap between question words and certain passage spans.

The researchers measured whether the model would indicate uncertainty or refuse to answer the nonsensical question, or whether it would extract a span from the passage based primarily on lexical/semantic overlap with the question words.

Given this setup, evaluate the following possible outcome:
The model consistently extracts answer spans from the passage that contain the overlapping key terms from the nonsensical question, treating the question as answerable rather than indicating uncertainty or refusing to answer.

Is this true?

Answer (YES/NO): YES